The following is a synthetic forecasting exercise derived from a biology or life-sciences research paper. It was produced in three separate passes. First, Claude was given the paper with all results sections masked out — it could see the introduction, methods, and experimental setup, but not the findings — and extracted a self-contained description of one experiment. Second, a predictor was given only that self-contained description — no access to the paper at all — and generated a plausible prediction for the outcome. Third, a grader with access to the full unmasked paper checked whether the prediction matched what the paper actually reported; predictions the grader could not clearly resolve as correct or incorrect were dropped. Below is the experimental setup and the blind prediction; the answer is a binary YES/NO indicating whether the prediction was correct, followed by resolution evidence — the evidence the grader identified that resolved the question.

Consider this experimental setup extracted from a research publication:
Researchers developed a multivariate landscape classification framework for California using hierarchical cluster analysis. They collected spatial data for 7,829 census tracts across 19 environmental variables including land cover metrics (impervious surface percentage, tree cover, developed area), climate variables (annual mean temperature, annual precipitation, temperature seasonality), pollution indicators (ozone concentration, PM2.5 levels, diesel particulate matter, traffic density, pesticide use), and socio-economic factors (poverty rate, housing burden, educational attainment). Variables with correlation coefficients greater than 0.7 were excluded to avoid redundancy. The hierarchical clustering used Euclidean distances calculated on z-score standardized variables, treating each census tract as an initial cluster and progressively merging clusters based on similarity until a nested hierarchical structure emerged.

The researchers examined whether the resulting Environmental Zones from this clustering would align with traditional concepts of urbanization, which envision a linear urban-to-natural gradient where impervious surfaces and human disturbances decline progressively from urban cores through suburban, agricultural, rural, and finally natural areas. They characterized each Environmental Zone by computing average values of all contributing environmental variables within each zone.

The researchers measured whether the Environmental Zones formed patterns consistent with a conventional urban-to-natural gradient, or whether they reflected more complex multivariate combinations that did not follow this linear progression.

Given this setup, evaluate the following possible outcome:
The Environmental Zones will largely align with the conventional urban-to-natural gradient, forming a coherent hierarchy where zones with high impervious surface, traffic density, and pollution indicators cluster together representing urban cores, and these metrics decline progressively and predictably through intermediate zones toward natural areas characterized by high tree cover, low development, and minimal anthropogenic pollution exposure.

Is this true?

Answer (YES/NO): NO